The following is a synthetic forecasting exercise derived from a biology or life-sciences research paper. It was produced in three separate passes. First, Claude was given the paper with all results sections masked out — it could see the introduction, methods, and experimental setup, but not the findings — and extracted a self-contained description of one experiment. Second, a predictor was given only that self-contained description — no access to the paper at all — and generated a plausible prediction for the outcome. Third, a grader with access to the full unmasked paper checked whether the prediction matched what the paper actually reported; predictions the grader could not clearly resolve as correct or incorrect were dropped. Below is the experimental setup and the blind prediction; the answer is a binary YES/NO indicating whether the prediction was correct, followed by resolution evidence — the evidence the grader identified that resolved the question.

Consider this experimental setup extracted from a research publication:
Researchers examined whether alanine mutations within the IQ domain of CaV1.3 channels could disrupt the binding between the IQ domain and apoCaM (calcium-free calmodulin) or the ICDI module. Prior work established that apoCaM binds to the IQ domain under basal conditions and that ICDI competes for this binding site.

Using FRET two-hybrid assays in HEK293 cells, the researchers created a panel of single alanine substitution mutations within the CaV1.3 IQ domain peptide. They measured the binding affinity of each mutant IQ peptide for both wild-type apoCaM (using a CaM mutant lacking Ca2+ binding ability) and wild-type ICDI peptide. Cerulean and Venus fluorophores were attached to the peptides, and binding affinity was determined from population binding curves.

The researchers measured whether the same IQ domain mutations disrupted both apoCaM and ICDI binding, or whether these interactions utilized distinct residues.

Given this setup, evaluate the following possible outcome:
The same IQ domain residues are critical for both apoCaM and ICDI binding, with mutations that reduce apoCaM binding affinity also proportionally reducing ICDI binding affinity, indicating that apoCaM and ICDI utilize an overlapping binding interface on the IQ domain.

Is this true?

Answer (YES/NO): NO